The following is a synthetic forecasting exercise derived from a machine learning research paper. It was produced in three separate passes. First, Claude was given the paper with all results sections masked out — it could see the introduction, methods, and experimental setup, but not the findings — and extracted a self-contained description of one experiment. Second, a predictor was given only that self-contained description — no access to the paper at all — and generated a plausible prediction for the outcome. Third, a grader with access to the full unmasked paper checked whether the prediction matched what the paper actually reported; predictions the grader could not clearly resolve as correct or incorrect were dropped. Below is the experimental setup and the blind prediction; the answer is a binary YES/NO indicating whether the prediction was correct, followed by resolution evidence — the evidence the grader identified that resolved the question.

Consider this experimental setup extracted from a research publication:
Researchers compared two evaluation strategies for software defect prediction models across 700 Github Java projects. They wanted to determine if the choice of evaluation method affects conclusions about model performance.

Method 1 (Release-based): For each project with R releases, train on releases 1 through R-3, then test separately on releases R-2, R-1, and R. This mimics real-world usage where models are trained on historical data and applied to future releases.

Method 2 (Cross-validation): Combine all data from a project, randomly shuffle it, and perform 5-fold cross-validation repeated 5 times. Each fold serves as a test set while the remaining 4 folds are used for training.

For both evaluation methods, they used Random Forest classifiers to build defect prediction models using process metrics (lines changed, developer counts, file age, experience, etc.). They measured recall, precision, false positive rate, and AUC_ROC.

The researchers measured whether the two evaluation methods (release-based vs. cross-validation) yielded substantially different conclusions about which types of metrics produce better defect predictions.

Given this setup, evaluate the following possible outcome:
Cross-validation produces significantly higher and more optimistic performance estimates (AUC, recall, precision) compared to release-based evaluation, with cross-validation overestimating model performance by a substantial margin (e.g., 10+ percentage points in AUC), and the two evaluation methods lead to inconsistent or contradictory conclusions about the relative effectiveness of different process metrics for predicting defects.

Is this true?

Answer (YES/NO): NO